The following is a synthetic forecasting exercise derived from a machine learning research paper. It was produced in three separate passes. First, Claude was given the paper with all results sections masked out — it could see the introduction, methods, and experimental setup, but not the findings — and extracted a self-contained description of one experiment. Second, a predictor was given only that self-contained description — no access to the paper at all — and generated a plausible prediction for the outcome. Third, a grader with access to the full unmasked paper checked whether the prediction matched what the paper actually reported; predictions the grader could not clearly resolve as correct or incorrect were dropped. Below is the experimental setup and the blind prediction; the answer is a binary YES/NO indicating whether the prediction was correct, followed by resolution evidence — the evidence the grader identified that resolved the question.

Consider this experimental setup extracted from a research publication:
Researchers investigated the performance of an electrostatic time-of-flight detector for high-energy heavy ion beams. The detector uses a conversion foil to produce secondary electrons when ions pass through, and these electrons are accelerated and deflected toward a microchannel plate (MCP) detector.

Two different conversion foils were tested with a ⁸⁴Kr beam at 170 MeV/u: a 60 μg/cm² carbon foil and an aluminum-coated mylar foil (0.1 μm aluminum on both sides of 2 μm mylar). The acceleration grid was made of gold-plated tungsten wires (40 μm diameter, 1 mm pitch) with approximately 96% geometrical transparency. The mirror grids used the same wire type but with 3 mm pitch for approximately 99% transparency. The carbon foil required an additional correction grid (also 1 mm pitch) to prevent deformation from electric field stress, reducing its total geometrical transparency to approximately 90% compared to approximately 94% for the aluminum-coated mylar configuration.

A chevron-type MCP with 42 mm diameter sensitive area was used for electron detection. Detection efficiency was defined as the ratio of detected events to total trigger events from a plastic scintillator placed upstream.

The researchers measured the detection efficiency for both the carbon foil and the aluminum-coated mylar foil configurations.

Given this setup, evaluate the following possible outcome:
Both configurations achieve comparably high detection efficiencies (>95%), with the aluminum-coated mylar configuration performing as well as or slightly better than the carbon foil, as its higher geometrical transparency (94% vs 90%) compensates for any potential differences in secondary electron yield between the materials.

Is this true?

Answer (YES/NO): NO